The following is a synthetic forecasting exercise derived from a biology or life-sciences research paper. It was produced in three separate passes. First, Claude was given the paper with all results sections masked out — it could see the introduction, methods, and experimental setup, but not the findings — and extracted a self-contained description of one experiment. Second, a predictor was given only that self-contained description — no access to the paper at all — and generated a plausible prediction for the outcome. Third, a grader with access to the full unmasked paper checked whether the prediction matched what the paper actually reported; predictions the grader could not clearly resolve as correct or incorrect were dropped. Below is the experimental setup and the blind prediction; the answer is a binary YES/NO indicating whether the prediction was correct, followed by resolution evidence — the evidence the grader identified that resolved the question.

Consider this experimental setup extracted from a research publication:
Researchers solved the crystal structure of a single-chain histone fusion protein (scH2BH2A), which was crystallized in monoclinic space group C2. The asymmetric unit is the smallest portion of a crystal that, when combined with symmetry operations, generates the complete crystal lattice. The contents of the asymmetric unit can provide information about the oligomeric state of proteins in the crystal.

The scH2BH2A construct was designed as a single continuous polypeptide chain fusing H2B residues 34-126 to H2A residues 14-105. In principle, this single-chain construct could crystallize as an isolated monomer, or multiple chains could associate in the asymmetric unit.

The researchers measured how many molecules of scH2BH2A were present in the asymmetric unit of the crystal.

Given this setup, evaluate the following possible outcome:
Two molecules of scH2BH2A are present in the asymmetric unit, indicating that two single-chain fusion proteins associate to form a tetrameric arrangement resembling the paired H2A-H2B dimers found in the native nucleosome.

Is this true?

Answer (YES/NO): NO